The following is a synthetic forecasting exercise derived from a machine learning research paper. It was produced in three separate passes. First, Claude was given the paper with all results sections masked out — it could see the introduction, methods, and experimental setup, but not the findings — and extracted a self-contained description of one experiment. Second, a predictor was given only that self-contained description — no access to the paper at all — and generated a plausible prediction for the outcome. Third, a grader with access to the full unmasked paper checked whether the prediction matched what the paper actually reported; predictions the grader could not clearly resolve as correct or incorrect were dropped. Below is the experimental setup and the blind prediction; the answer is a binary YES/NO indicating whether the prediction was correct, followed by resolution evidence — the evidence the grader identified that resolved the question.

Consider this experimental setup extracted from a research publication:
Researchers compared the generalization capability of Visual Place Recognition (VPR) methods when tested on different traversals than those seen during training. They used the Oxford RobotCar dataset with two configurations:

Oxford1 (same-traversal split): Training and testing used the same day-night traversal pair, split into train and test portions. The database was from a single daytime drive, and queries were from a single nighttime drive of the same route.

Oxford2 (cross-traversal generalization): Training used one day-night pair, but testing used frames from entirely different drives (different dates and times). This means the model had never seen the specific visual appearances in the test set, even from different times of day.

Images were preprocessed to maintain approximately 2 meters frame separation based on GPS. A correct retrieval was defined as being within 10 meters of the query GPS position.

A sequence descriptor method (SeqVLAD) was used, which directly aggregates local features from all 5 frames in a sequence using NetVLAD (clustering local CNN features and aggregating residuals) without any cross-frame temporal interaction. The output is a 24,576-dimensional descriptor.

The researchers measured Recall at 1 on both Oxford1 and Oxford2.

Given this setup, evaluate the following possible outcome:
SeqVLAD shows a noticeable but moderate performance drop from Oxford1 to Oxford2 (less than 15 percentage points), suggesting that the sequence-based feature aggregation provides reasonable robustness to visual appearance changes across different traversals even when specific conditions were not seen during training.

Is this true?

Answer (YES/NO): YES